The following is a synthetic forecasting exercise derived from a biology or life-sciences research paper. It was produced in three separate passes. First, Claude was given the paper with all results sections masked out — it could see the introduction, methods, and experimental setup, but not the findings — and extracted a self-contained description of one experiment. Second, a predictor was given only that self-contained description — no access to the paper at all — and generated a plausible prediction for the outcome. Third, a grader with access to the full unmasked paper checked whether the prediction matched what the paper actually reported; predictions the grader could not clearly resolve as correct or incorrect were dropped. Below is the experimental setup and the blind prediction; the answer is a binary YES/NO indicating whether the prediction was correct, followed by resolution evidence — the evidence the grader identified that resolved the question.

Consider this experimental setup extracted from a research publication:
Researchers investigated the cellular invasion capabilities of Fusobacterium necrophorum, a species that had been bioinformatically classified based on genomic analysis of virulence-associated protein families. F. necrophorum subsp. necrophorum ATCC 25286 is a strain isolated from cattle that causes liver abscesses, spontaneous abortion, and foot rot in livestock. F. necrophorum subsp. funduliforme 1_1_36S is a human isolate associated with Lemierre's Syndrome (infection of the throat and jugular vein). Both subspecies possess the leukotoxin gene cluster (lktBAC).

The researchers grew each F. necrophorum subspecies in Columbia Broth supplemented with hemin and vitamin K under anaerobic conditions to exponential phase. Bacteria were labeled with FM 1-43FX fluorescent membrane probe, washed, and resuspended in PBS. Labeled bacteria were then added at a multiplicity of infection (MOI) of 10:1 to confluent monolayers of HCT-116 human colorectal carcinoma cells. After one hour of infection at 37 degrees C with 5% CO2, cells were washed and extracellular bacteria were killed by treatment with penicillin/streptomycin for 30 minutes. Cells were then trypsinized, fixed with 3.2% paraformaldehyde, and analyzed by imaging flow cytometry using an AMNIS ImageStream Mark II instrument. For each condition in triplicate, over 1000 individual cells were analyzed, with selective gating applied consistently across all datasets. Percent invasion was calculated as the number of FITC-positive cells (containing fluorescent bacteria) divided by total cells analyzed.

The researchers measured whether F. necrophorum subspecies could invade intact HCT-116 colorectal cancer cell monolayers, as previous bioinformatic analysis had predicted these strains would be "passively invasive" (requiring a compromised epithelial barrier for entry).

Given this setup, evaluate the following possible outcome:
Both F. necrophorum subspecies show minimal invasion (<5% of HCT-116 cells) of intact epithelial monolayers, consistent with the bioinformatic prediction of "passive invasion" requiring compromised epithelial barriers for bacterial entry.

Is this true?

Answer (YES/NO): NO